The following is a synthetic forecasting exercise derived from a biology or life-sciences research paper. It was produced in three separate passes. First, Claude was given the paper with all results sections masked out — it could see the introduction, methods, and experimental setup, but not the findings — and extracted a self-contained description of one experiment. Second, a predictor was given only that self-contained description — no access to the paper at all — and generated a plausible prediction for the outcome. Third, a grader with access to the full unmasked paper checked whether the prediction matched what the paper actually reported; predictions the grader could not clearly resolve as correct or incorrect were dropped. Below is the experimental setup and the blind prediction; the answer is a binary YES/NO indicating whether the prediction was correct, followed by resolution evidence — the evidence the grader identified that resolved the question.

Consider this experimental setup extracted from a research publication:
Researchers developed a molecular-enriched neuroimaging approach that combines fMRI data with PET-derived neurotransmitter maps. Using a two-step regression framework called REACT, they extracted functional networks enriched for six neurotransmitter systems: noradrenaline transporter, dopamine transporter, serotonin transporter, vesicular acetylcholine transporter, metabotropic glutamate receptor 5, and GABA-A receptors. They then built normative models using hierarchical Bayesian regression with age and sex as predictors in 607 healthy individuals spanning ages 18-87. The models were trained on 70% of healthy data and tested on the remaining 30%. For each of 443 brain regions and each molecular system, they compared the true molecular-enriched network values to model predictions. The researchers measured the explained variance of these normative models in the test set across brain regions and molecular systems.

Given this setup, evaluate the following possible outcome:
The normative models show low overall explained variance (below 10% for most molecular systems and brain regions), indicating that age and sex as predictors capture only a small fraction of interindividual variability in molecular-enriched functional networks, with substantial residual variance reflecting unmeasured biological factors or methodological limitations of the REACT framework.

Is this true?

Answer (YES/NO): NO